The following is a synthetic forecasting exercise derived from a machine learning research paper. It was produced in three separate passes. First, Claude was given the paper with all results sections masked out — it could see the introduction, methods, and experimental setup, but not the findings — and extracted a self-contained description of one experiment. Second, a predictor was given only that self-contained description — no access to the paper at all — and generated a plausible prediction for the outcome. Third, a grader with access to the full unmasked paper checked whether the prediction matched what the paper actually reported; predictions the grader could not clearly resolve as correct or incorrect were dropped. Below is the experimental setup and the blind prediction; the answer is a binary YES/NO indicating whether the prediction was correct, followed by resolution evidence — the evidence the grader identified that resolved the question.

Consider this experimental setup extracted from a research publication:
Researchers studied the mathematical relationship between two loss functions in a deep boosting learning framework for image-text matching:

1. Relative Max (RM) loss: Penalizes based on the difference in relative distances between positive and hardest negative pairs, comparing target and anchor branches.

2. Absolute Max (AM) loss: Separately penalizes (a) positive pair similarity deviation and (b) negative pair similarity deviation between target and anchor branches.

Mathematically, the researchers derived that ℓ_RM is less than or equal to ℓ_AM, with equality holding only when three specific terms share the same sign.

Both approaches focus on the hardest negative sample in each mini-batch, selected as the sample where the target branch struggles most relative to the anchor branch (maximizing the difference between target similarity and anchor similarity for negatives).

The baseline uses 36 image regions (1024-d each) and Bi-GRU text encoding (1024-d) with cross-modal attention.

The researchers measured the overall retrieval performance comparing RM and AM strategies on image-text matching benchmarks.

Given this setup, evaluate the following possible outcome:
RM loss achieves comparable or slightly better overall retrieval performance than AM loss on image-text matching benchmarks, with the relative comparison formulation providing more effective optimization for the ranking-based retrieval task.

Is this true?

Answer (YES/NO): NO